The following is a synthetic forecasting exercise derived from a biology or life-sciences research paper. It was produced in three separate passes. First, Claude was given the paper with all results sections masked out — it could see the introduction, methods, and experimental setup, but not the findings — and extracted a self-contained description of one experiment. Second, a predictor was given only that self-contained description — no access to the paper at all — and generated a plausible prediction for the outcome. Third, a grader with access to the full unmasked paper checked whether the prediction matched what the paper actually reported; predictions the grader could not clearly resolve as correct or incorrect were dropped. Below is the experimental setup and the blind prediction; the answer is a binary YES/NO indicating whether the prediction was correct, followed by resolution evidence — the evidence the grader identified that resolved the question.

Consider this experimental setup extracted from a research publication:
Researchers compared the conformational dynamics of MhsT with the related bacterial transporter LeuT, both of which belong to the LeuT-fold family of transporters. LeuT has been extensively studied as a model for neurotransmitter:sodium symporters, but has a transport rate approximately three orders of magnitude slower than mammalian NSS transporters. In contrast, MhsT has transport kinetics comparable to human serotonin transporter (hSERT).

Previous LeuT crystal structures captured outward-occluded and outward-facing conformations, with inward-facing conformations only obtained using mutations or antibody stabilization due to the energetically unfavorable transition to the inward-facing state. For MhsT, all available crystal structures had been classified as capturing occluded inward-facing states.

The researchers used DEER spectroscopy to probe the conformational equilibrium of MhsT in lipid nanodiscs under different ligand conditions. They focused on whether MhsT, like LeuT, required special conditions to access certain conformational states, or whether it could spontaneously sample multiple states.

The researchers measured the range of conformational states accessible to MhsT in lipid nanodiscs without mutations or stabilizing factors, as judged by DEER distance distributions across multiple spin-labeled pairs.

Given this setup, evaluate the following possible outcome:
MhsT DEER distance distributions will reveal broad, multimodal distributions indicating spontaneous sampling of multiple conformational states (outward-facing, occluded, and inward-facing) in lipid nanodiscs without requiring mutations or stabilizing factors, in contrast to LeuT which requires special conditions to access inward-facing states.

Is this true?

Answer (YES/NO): YES